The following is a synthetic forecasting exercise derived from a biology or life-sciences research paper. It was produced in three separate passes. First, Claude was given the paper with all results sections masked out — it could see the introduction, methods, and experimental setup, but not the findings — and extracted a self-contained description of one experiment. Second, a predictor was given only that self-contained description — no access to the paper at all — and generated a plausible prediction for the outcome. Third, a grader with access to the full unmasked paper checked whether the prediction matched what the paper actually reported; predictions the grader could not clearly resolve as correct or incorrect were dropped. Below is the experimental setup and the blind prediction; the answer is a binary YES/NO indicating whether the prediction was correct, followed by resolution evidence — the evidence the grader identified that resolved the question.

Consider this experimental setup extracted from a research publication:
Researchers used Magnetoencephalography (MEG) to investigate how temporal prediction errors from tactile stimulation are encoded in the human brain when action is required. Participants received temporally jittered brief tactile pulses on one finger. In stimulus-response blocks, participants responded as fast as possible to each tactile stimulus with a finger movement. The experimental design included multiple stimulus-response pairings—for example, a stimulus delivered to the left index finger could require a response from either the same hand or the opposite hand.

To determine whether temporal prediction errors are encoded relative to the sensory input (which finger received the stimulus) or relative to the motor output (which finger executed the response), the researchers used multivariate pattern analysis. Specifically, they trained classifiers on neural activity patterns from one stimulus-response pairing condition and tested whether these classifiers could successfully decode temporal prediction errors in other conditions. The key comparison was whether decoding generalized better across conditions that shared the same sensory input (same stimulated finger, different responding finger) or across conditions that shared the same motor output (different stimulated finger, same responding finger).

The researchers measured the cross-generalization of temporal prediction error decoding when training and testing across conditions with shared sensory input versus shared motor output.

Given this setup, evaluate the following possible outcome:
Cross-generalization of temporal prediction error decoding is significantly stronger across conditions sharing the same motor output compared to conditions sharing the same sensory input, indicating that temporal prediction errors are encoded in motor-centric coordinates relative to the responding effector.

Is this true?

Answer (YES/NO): YES